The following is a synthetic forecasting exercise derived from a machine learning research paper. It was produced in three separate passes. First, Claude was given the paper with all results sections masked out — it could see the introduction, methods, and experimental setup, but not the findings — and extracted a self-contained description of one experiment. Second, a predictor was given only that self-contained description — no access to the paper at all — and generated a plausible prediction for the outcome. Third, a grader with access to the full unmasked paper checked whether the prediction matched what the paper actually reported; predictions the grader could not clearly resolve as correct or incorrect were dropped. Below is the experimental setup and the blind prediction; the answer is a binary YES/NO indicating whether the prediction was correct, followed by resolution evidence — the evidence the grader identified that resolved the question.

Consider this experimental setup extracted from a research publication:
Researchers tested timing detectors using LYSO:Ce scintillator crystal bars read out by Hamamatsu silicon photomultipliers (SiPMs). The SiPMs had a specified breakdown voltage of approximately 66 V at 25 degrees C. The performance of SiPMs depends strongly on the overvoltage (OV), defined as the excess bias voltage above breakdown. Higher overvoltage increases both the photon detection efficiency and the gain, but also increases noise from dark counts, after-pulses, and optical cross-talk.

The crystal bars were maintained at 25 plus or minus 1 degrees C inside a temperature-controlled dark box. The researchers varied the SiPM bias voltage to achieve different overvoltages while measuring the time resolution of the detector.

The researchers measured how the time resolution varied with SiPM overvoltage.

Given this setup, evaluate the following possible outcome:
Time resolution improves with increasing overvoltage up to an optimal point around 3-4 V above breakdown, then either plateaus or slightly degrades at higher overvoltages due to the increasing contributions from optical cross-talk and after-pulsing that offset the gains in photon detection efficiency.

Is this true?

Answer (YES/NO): NO